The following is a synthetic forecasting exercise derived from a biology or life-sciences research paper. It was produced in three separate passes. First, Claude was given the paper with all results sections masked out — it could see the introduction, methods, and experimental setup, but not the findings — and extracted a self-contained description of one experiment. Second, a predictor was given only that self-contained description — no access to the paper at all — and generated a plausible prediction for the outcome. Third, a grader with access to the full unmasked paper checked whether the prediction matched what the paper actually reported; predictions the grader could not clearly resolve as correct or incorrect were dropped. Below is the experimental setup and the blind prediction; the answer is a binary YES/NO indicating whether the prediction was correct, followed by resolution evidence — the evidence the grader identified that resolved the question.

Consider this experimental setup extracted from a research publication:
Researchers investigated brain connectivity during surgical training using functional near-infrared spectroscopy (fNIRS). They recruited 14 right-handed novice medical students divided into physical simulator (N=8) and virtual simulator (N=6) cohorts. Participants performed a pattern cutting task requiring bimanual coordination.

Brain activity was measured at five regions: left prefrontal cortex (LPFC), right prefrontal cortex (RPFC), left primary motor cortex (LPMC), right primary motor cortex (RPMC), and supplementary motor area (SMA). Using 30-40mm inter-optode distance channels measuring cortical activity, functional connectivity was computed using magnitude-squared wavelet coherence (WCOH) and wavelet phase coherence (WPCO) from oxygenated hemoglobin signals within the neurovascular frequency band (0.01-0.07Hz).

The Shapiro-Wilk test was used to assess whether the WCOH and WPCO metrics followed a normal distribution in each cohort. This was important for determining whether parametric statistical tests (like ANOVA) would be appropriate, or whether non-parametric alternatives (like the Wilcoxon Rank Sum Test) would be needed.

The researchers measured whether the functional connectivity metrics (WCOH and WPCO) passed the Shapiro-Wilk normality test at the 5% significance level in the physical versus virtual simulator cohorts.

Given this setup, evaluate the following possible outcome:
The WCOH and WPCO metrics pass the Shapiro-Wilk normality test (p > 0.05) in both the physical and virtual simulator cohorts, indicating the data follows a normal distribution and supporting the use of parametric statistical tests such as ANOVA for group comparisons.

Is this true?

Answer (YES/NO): NO